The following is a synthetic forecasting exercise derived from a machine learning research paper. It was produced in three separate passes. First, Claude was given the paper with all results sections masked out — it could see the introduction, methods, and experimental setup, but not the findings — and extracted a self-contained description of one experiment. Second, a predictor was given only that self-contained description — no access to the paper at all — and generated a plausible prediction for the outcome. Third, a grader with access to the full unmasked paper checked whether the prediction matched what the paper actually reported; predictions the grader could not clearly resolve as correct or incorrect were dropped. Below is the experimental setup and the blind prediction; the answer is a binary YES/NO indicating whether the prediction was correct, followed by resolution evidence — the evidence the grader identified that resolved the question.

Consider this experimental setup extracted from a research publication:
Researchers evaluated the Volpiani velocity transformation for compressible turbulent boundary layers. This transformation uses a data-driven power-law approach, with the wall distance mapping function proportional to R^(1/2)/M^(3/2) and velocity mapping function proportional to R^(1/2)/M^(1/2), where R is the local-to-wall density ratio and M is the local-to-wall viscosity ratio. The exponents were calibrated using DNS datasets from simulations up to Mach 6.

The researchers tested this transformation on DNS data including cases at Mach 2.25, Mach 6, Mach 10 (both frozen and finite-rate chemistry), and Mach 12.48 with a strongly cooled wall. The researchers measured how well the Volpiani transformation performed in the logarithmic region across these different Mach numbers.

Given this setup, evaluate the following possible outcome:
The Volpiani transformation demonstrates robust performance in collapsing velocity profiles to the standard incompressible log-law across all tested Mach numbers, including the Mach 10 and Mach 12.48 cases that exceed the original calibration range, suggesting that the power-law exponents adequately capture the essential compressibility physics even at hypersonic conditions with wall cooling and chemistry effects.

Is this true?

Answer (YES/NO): NO